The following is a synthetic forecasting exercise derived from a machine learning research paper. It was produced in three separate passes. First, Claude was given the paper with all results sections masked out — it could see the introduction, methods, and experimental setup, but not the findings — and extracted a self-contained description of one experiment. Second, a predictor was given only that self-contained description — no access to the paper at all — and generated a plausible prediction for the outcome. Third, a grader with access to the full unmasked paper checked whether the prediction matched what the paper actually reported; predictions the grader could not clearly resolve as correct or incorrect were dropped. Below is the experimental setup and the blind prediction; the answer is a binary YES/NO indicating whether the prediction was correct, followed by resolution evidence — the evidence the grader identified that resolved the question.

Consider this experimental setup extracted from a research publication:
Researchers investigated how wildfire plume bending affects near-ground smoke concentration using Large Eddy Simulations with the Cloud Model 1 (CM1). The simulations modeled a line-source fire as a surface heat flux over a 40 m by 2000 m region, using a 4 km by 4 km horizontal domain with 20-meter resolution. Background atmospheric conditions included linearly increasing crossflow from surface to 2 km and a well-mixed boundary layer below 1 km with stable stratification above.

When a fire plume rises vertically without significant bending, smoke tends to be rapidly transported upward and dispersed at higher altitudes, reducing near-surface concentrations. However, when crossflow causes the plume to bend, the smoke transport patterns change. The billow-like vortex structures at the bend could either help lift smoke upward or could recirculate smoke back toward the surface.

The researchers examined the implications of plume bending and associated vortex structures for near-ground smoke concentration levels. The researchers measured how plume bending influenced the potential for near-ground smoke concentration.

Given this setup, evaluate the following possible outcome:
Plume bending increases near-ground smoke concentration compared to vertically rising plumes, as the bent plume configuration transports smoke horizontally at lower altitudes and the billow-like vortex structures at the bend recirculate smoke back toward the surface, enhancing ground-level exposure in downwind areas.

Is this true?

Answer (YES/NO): YES